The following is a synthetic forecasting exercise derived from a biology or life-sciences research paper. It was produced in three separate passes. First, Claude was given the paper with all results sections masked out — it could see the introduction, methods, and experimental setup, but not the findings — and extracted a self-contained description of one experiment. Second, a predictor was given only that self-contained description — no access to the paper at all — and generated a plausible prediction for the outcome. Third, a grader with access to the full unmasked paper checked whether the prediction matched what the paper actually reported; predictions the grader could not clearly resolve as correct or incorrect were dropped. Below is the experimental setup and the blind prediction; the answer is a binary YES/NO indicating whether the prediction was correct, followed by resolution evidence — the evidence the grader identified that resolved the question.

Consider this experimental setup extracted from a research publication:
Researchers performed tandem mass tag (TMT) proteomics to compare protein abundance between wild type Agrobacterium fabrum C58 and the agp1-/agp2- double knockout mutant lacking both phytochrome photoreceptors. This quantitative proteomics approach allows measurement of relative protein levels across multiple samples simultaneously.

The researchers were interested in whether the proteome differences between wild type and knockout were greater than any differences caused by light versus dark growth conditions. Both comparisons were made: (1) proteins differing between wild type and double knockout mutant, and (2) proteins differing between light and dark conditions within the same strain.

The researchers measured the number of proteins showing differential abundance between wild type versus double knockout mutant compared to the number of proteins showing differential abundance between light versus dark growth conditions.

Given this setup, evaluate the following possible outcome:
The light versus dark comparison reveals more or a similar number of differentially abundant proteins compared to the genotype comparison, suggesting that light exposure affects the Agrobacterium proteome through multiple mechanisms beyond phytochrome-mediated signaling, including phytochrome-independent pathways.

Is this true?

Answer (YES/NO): NO